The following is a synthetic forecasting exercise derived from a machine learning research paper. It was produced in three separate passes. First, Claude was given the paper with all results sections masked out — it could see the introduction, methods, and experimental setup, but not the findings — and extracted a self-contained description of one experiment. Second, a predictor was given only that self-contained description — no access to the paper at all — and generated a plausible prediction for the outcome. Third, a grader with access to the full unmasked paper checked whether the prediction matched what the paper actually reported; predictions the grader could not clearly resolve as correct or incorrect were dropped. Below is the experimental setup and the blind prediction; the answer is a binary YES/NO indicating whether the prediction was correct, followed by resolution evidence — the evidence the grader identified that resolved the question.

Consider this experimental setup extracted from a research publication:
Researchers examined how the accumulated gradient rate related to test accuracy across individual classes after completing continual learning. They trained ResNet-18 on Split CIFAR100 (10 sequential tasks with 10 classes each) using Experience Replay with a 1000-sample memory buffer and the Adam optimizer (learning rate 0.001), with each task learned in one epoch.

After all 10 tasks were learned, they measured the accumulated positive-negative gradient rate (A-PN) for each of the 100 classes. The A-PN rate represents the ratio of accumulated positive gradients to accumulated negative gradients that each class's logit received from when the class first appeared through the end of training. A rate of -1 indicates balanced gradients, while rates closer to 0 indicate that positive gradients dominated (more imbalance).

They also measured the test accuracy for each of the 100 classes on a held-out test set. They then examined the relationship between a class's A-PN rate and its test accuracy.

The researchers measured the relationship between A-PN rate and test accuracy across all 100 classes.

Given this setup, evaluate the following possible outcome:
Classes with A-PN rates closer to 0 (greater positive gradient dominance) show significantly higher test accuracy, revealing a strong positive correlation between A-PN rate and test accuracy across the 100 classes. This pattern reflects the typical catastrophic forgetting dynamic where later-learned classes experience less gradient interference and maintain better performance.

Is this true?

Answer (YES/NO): NO